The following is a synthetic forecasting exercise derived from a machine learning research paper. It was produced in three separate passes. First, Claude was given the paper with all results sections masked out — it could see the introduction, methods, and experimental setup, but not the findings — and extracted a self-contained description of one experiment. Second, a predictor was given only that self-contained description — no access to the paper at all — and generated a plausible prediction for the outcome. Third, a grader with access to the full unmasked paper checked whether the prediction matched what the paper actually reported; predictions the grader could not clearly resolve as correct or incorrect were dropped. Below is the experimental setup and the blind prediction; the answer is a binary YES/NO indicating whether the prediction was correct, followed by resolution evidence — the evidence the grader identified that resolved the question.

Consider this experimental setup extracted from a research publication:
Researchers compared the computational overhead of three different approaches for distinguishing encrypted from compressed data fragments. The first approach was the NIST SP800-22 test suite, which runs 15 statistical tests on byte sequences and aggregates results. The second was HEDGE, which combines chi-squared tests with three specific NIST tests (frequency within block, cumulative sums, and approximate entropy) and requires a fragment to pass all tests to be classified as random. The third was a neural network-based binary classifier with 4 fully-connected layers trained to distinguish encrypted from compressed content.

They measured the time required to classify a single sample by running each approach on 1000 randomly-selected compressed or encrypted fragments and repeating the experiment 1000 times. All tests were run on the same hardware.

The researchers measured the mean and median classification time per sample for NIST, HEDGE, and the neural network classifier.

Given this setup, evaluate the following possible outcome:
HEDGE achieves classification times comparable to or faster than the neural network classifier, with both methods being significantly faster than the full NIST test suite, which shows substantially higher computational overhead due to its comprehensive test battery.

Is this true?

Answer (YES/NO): NO